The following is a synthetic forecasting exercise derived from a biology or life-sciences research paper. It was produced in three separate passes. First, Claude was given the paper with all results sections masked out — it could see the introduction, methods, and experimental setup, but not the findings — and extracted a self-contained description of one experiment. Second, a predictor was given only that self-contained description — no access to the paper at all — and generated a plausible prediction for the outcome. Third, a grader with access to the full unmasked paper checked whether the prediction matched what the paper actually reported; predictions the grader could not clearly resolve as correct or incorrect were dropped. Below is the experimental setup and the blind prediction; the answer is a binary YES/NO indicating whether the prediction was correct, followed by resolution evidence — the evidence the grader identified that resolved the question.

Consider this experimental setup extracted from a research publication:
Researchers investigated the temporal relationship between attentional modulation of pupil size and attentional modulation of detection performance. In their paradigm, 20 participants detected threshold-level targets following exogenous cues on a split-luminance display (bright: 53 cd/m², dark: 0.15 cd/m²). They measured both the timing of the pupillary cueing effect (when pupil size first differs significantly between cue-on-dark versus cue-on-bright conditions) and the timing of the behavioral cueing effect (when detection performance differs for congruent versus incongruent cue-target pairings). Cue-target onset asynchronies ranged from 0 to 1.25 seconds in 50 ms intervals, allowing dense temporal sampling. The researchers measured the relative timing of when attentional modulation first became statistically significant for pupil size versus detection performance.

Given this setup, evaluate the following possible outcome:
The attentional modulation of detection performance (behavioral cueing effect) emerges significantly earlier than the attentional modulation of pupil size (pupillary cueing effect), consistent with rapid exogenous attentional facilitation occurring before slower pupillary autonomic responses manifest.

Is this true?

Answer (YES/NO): YES